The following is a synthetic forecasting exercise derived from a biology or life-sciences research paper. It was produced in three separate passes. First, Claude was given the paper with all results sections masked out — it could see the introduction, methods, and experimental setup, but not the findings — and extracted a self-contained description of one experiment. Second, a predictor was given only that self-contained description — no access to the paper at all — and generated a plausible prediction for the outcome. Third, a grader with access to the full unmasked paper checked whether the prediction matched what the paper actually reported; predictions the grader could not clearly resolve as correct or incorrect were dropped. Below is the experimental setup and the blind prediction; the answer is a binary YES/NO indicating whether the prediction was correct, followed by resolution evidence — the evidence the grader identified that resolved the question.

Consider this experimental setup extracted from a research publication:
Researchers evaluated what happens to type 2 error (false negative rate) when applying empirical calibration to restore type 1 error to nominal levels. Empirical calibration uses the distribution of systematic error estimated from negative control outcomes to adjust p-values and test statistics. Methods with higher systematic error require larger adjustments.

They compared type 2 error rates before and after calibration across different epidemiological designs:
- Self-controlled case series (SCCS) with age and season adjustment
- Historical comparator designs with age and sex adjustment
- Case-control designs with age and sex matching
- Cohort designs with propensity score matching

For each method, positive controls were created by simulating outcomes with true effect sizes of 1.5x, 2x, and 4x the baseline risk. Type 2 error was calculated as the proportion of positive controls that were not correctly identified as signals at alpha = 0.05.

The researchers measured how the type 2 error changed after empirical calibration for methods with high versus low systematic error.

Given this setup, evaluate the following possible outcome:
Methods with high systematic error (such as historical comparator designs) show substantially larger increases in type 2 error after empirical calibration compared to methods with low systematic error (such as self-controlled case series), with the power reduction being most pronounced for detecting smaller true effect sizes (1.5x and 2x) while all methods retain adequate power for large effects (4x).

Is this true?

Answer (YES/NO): YES